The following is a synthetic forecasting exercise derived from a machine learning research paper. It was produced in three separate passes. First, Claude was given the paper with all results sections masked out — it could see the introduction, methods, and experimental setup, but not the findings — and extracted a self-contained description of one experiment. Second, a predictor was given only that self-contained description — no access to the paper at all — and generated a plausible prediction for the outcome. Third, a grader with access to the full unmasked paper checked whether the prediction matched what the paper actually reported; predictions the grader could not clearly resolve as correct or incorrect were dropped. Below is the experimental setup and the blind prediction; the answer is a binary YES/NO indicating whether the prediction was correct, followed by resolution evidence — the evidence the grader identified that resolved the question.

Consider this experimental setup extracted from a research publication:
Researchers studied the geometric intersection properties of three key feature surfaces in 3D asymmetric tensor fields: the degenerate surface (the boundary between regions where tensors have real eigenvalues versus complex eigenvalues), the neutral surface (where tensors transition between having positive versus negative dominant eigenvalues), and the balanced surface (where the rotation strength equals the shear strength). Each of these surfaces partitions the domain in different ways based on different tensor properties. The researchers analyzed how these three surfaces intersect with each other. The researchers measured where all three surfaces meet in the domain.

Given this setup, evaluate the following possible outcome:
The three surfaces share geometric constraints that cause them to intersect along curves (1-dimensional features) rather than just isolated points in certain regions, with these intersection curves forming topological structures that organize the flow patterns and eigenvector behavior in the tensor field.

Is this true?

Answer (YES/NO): YES